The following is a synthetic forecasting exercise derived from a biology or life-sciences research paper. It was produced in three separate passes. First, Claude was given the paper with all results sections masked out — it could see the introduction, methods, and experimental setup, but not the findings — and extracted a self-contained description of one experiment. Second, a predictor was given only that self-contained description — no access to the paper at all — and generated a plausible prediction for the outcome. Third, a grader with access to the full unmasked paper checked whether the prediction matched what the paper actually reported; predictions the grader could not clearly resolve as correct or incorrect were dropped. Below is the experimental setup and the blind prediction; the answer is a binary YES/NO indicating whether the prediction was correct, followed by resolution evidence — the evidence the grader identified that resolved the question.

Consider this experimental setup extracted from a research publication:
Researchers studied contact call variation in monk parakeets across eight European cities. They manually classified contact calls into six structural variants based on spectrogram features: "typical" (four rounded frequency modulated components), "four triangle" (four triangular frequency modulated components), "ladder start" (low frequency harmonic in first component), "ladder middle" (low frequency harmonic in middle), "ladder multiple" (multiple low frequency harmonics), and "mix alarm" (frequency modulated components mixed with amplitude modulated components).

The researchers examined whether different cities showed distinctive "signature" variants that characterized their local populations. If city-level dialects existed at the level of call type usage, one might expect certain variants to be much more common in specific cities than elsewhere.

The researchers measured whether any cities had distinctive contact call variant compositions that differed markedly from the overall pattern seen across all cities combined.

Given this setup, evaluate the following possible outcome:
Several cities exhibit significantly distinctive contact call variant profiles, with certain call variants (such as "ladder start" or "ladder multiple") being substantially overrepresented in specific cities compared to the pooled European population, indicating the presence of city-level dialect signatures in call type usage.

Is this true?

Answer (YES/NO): NO